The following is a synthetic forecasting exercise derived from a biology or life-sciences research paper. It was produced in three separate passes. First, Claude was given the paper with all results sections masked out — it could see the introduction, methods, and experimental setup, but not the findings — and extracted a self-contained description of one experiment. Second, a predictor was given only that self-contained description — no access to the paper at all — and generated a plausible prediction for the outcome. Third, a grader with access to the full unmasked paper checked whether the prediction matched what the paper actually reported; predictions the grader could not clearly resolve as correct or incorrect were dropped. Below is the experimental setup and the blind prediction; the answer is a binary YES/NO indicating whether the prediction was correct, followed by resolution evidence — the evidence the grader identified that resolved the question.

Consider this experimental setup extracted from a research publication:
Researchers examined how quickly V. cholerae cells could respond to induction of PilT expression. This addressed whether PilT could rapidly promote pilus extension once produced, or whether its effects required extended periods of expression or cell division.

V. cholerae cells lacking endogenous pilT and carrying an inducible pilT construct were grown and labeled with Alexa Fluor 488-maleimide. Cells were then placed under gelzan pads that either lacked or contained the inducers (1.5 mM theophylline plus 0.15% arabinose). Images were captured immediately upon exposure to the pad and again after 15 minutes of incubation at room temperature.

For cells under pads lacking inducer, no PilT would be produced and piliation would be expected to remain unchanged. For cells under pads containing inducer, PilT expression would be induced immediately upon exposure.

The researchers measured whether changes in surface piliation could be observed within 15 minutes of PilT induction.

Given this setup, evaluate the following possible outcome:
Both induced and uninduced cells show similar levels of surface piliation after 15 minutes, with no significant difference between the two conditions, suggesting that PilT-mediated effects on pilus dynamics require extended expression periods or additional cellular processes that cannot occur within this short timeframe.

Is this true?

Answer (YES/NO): NO